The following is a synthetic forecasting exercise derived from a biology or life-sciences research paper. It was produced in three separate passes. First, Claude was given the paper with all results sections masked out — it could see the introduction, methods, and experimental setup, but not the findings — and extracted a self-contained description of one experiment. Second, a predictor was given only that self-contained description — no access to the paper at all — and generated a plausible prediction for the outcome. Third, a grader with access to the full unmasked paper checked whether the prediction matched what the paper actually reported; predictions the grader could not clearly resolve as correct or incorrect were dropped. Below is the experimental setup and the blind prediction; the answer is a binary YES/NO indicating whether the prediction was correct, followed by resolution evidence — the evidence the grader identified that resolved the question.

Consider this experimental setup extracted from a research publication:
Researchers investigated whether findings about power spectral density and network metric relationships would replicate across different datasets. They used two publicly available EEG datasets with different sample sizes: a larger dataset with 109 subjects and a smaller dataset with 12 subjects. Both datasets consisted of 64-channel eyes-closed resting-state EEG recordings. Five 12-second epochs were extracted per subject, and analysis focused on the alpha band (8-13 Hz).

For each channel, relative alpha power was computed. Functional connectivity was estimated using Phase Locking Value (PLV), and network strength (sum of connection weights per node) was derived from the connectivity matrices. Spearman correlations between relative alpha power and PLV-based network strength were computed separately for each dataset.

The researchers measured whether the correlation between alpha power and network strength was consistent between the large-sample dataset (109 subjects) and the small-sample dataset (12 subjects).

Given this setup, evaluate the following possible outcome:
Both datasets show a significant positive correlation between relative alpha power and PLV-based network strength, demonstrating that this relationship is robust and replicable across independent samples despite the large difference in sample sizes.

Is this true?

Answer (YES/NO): YES